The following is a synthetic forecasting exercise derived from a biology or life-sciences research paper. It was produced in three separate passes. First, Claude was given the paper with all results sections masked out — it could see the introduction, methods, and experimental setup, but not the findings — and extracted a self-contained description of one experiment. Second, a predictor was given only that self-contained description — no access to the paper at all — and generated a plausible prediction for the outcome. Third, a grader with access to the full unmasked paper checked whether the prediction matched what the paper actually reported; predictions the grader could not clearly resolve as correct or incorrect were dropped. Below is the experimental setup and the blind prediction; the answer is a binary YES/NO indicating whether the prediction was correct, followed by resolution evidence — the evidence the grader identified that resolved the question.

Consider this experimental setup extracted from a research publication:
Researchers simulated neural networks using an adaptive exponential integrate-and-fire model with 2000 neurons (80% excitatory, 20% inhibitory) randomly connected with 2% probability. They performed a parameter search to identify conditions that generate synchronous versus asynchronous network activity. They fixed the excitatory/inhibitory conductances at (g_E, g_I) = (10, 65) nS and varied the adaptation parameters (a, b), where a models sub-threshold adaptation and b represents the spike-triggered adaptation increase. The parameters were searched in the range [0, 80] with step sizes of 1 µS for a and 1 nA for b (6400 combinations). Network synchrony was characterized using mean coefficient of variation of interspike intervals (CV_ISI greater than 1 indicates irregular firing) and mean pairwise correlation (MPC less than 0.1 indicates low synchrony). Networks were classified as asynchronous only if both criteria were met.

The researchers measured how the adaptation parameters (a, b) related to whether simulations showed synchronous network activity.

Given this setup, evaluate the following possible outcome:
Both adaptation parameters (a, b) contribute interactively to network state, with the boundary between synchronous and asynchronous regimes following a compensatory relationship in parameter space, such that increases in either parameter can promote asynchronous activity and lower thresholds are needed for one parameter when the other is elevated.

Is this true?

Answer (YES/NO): NO